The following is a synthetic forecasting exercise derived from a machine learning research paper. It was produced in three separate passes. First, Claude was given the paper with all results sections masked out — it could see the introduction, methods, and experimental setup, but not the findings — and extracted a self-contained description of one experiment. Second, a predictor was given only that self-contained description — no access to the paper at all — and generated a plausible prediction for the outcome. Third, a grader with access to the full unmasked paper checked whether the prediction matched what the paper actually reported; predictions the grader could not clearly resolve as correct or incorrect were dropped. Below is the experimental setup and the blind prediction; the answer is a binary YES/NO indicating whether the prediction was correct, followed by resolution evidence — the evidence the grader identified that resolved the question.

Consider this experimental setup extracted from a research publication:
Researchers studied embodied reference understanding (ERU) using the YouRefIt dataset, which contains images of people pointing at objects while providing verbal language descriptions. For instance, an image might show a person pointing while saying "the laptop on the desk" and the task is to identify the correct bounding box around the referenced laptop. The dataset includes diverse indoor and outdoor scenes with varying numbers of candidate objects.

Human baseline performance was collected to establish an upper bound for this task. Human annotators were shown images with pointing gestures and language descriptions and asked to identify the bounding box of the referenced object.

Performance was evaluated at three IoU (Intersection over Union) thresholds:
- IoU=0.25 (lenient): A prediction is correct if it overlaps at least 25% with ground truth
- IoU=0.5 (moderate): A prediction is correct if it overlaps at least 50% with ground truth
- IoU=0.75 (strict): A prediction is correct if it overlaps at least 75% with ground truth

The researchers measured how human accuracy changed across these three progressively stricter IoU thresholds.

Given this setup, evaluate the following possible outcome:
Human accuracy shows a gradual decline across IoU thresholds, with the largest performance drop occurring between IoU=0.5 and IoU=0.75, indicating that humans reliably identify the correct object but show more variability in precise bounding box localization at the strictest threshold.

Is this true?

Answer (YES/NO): NO